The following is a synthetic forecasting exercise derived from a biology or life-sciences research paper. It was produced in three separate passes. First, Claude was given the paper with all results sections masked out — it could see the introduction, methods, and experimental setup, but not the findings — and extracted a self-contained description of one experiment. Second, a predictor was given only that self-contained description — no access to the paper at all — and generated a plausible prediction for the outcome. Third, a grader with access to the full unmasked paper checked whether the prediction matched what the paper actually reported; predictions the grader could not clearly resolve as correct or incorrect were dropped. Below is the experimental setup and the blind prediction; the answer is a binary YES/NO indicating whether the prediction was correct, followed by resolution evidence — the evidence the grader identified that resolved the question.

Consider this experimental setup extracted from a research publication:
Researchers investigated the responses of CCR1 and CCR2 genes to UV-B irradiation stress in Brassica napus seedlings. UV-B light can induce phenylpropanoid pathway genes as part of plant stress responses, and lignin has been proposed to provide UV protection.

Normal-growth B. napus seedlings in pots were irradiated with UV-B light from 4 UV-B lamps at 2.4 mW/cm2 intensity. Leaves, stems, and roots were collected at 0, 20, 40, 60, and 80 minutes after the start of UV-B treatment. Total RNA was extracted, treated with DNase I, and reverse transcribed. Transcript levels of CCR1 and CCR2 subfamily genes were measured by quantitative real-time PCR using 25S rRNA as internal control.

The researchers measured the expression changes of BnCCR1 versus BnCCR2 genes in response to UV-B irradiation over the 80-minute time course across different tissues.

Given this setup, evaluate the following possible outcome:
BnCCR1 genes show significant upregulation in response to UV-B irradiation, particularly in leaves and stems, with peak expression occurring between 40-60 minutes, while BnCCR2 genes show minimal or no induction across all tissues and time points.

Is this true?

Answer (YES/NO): NO